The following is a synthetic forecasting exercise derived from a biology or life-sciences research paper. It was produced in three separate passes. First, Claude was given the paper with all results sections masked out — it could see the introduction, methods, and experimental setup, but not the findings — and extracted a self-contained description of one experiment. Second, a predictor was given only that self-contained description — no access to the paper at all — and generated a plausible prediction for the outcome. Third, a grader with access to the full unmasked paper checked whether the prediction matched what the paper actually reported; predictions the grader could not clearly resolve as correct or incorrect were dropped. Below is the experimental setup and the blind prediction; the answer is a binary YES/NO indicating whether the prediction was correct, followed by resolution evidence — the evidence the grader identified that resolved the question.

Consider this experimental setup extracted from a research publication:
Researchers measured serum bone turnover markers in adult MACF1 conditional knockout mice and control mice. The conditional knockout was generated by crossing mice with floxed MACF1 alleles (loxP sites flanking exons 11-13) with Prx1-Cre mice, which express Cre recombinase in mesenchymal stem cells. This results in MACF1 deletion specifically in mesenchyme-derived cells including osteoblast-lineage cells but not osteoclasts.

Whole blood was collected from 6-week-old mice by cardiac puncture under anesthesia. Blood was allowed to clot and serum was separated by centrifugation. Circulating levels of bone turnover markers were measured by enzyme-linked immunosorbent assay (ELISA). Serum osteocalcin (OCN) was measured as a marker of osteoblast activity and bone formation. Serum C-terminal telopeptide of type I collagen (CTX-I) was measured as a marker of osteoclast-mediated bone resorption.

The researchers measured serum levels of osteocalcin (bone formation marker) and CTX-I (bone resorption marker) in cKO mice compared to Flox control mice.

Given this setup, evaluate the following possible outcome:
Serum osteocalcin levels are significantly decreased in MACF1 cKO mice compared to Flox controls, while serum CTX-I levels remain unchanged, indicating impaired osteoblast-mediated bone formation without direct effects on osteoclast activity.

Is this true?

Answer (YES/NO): NO